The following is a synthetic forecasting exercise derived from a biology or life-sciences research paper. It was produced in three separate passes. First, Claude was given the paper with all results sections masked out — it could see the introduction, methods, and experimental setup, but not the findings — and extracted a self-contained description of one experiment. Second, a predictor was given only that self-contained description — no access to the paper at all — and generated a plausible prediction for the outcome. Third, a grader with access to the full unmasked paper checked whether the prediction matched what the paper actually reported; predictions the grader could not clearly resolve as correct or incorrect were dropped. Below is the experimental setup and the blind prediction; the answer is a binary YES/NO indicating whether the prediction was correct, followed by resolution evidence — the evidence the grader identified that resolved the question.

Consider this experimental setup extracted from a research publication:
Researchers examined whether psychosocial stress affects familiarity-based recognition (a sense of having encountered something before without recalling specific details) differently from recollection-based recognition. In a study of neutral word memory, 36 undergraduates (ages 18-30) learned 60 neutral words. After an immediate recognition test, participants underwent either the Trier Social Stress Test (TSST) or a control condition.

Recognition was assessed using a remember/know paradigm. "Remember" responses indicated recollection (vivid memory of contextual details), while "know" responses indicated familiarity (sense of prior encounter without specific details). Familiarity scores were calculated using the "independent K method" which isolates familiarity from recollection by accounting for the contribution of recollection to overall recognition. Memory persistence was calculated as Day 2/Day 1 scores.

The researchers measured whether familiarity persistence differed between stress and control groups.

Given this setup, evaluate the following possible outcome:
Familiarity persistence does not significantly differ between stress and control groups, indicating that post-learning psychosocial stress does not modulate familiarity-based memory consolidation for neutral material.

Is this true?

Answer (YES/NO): YES